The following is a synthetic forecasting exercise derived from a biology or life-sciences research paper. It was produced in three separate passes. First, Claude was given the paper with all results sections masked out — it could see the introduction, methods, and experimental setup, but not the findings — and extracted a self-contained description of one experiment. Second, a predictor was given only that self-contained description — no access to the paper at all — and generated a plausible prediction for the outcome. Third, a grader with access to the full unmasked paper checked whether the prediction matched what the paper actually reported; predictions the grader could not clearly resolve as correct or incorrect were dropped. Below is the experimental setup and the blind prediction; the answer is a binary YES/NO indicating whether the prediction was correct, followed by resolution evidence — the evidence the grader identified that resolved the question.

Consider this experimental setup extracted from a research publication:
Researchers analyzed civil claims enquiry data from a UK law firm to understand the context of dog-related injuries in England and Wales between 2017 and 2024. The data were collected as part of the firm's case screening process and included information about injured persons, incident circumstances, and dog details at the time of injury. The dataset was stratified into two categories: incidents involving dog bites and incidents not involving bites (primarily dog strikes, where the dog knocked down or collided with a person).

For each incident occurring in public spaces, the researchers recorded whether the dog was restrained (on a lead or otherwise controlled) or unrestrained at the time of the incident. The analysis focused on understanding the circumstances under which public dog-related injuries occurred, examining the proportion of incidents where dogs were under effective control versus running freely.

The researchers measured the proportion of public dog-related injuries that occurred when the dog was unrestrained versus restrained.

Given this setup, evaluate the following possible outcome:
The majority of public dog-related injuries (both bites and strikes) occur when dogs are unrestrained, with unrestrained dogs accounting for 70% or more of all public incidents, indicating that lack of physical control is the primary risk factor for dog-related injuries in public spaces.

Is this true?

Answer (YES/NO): YES